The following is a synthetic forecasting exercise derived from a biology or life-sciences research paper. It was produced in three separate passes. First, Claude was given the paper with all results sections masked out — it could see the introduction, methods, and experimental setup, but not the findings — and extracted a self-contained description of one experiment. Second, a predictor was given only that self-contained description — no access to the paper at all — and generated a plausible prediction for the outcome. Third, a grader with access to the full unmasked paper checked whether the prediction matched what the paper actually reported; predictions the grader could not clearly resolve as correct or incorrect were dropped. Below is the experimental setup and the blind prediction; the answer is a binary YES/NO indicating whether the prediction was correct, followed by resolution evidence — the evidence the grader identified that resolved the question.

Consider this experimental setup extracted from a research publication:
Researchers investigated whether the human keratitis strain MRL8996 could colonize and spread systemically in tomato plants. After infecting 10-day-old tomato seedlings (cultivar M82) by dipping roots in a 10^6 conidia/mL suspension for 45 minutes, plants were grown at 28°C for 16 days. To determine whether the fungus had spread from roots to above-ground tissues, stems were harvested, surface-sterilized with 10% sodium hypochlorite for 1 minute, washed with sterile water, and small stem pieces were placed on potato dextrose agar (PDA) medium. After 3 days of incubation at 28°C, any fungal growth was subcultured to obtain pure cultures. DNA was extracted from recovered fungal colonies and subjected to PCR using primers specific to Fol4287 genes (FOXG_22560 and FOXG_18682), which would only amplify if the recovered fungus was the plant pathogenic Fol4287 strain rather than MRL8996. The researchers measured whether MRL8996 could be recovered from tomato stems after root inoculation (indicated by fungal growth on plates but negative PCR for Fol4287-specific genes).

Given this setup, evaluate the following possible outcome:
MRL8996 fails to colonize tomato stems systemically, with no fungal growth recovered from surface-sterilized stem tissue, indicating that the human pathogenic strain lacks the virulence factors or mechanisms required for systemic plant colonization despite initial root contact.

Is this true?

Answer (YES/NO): YES